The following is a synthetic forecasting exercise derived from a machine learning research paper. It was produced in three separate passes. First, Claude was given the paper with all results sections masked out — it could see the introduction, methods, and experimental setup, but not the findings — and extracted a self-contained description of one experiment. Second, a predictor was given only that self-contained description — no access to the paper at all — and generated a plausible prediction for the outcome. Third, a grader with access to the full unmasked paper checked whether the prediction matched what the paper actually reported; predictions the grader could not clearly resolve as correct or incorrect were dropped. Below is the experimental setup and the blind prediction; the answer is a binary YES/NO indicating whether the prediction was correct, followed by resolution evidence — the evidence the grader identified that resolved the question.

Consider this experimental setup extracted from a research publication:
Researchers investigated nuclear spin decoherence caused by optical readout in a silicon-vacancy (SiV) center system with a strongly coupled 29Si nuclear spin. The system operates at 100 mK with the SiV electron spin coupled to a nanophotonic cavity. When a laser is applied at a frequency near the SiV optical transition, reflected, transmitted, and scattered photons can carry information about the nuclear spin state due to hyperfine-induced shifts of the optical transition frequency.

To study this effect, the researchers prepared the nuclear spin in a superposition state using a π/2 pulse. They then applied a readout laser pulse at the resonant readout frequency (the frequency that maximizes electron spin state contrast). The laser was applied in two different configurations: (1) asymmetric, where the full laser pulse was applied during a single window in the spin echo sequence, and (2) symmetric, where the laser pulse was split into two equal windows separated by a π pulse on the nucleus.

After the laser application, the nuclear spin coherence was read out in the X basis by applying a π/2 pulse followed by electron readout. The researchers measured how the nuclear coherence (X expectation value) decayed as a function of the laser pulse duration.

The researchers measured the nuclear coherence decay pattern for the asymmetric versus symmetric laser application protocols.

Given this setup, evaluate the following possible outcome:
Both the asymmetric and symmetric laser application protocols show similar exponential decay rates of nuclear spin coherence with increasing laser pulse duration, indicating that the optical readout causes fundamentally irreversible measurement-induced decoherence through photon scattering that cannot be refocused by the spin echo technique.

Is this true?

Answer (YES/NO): NO